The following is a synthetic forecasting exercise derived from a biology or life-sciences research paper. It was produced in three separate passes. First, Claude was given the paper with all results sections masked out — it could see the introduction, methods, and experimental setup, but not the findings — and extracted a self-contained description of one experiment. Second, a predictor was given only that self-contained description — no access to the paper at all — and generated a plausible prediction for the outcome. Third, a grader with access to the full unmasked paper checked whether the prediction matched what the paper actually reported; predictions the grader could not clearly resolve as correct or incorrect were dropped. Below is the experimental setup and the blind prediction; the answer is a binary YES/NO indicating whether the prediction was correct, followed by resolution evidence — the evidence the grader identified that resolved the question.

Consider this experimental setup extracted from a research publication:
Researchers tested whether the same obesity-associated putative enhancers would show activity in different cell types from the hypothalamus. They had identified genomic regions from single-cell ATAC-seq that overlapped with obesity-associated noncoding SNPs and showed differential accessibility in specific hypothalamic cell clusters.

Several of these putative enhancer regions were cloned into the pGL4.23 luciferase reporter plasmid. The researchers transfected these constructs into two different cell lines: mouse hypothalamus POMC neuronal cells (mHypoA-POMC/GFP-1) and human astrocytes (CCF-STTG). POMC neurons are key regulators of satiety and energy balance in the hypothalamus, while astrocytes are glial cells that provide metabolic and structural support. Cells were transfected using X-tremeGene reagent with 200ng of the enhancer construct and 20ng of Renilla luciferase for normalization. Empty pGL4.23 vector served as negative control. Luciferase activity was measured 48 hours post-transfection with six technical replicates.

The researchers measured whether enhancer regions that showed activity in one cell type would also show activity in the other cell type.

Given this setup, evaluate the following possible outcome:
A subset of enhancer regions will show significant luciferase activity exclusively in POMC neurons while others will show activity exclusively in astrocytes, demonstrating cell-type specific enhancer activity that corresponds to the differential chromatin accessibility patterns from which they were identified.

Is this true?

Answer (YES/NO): NO